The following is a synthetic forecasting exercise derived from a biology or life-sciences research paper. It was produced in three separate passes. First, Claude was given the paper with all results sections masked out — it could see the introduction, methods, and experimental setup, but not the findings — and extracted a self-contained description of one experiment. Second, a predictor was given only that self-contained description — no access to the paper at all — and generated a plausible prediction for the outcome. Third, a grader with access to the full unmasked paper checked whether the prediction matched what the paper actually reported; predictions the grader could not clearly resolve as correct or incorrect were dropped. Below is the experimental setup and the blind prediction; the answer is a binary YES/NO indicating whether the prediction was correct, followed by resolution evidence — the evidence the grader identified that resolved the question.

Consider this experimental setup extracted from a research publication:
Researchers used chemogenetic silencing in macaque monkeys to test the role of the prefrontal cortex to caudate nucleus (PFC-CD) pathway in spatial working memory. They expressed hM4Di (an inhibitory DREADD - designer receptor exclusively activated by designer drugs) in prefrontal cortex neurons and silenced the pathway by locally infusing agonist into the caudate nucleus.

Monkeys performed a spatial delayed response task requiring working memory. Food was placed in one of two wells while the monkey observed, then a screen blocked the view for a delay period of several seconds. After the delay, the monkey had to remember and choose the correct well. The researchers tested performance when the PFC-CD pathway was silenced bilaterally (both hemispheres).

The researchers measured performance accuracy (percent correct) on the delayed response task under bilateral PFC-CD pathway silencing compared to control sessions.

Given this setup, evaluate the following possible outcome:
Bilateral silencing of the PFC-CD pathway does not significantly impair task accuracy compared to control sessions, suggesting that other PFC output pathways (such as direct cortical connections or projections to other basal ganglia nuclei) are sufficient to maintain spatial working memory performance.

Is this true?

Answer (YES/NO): YES